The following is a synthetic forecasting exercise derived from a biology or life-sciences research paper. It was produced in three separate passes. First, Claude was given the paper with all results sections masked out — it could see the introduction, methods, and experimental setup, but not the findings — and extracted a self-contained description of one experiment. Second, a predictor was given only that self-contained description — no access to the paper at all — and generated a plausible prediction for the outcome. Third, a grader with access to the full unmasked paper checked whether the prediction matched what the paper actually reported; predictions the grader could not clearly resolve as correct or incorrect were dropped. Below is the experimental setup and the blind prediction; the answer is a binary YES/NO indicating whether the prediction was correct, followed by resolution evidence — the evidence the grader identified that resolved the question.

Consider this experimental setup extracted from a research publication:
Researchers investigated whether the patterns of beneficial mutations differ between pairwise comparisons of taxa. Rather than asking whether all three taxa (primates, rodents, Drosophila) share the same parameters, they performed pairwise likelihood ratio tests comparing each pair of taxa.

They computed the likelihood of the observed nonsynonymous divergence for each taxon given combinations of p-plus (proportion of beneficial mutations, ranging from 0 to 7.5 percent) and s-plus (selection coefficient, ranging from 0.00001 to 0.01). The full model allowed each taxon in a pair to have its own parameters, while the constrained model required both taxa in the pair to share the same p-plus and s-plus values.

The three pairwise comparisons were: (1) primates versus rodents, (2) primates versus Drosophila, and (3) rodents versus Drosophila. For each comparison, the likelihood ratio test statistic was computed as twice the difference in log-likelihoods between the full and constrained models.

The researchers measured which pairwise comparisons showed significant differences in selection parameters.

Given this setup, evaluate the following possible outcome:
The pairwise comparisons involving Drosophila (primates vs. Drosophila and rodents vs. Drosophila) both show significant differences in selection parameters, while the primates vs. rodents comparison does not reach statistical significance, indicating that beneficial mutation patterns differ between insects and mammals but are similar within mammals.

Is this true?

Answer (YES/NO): NO